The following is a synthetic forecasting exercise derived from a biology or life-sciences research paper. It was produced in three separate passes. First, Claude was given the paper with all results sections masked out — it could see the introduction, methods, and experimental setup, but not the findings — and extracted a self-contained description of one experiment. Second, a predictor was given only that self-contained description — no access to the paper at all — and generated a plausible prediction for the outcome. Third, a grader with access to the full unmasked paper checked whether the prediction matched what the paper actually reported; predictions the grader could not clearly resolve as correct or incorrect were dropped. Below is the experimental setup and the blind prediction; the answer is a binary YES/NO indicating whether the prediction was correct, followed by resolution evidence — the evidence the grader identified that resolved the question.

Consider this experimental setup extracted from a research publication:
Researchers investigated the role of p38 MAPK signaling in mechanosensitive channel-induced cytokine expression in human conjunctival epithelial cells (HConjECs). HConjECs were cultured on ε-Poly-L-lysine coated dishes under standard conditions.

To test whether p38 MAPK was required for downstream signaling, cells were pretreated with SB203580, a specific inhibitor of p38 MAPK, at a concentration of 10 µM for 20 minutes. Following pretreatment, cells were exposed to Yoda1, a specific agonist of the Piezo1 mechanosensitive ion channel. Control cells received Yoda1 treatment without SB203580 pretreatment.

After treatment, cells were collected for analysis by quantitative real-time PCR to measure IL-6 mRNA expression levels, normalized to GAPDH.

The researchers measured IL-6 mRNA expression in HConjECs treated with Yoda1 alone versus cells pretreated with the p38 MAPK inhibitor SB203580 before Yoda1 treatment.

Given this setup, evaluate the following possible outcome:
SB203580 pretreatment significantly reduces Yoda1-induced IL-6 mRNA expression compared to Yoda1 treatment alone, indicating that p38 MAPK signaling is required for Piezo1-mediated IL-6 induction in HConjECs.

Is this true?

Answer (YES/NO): YES